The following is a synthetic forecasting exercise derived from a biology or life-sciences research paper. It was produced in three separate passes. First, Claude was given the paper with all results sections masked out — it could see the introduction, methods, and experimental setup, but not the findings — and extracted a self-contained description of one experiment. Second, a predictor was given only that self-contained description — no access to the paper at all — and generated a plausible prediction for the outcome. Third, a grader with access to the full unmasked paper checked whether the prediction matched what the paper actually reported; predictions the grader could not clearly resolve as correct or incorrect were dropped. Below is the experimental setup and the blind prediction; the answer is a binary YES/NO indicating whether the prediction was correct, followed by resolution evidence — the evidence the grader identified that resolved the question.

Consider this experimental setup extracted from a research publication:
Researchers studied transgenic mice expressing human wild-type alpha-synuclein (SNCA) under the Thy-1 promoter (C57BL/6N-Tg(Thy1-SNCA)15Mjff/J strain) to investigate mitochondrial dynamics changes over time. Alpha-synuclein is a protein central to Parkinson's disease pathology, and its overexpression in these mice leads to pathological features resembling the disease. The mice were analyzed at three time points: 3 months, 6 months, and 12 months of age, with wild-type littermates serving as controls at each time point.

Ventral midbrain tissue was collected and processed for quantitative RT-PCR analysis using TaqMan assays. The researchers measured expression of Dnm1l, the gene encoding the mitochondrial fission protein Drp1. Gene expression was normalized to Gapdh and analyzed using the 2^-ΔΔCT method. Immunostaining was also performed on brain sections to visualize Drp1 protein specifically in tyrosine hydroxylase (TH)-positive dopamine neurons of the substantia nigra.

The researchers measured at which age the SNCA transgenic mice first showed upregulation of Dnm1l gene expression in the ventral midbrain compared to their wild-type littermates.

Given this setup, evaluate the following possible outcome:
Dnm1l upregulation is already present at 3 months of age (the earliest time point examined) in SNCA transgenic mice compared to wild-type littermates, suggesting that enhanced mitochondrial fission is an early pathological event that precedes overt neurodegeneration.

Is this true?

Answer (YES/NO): NO